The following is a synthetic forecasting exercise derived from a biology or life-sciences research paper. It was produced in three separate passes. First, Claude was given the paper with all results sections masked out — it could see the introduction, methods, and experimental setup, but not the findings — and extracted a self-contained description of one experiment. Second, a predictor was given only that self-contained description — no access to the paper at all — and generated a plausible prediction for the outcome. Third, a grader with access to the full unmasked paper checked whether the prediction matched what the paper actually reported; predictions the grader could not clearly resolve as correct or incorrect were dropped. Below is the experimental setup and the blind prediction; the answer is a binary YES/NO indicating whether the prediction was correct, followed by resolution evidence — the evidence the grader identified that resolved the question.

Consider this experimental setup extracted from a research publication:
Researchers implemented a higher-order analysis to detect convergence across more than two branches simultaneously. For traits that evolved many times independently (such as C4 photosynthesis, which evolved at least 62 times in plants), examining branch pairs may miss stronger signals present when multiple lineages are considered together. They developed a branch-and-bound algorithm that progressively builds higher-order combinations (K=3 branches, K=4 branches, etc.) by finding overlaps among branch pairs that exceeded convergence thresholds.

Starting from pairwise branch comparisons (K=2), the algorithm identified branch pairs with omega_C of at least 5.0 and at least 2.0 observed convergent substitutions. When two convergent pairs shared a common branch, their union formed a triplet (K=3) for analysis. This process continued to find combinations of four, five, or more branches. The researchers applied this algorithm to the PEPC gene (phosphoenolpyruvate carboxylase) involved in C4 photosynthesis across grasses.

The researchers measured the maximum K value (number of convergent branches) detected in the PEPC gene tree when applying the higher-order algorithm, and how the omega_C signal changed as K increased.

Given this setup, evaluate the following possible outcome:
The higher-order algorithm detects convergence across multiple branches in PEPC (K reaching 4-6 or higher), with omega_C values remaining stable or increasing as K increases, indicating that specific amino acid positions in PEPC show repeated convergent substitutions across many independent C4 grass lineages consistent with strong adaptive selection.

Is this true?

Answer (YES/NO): YES